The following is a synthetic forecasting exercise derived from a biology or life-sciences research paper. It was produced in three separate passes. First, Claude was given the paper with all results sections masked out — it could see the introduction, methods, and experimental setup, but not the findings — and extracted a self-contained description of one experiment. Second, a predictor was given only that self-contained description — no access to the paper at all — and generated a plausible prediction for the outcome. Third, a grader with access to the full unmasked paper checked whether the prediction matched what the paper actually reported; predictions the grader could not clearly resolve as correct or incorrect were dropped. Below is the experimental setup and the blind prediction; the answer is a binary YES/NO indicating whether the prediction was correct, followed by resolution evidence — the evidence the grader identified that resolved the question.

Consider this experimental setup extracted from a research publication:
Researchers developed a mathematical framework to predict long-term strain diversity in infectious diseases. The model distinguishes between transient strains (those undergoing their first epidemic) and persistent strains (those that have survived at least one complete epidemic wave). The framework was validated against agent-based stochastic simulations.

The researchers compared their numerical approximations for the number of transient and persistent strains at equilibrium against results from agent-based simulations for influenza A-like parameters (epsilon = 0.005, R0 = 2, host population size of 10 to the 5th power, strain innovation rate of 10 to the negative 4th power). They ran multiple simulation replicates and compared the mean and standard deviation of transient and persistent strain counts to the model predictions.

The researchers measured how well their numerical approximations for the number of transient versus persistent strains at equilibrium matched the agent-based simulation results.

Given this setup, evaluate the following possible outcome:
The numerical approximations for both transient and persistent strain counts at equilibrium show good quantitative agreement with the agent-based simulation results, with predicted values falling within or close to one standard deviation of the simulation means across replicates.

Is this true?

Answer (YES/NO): NO